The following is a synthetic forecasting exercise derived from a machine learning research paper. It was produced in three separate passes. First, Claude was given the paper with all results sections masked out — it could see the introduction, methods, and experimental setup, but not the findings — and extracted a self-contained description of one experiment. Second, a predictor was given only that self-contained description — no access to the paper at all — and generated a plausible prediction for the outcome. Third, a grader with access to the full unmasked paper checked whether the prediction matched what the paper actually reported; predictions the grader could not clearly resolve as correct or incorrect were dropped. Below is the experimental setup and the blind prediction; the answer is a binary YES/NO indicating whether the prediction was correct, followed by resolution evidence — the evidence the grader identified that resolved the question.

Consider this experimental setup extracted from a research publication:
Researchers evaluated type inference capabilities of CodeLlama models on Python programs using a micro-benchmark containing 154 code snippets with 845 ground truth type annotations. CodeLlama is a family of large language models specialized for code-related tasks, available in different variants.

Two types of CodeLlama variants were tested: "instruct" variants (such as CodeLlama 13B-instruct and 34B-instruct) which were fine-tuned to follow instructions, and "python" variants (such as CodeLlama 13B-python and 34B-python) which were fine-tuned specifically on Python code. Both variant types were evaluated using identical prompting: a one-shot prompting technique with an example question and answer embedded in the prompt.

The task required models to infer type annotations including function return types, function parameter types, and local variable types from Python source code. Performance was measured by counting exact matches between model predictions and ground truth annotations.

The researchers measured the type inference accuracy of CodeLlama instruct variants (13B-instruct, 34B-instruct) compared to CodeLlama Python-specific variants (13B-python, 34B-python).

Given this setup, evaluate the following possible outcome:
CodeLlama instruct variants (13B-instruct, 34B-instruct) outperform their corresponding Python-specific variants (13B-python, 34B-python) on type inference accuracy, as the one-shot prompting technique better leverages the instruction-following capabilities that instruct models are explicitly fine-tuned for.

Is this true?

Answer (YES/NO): YES